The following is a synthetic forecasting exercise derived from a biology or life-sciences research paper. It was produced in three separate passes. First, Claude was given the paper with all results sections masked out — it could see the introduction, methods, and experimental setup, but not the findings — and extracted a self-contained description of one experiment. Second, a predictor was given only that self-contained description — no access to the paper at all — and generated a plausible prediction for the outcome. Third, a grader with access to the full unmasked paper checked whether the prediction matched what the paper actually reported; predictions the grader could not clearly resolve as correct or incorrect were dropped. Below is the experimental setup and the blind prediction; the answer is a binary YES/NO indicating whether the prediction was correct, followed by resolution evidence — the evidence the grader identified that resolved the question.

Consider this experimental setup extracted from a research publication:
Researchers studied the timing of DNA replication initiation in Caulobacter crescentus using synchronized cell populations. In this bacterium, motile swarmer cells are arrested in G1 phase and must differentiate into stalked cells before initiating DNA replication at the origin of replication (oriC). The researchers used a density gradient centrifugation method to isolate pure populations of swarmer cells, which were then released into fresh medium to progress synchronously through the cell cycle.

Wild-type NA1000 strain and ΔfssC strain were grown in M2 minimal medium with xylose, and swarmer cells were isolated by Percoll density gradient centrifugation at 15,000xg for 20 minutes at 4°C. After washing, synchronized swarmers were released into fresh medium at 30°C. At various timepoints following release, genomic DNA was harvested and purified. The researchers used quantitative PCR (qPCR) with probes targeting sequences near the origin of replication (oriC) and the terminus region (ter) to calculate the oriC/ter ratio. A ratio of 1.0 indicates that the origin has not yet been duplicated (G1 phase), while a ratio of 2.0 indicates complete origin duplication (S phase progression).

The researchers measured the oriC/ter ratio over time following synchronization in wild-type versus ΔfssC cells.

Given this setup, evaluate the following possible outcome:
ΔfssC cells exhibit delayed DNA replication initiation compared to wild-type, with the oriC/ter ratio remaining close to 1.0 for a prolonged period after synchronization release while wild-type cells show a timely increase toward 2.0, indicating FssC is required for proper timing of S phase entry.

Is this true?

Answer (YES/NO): YES